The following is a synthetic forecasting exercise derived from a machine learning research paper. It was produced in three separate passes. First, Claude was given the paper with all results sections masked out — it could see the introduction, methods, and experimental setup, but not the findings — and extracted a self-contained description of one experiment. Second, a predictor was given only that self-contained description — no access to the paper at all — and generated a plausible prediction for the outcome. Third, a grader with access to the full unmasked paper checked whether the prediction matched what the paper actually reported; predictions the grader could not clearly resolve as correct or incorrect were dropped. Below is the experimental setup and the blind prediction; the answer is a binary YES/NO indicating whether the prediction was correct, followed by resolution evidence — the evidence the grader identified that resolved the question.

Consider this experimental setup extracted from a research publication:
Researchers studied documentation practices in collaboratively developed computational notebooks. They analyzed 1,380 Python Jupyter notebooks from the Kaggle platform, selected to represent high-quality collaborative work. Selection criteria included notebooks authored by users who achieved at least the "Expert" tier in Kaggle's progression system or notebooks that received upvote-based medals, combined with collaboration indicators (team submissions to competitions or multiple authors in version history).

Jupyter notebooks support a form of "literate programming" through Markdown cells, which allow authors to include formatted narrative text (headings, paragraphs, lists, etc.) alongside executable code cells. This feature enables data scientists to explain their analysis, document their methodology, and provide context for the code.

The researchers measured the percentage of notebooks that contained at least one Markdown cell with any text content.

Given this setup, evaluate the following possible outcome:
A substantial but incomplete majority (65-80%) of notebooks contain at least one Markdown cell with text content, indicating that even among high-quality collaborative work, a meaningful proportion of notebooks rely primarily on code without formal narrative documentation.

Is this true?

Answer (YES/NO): NO